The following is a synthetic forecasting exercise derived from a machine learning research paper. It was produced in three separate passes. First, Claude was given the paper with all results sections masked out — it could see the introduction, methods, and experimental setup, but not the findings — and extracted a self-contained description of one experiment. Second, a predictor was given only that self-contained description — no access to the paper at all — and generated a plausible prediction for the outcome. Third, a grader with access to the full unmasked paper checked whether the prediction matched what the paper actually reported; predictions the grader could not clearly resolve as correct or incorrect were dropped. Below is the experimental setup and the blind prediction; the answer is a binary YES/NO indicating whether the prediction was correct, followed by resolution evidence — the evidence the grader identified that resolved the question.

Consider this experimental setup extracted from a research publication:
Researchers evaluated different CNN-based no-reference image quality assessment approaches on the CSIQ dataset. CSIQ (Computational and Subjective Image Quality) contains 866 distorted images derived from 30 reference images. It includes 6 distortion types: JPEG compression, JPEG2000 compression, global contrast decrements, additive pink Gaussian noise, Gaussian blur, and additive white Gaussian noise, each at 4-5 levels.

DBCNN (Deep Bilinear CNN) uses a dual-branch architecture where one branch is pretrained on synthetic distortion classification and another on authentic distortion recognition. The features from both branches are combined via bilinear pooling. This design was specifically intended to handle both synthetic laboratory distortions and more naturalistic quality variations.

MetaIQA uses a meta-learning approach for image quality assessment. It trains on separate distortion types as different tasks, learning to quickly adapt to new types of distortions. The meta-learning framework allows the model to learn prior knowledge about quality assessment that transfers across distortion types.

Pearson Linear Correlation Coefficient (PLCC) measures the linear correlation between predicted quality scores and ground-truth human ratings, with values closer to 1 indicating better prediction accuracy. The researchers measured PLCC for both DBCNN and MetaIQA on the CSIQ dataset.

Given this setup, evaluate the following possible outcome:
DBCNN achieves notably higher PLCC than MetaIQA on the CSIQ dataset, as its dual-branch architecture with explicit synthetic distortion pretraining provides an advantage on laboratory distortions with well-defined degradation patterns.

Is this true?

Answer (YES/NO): YES